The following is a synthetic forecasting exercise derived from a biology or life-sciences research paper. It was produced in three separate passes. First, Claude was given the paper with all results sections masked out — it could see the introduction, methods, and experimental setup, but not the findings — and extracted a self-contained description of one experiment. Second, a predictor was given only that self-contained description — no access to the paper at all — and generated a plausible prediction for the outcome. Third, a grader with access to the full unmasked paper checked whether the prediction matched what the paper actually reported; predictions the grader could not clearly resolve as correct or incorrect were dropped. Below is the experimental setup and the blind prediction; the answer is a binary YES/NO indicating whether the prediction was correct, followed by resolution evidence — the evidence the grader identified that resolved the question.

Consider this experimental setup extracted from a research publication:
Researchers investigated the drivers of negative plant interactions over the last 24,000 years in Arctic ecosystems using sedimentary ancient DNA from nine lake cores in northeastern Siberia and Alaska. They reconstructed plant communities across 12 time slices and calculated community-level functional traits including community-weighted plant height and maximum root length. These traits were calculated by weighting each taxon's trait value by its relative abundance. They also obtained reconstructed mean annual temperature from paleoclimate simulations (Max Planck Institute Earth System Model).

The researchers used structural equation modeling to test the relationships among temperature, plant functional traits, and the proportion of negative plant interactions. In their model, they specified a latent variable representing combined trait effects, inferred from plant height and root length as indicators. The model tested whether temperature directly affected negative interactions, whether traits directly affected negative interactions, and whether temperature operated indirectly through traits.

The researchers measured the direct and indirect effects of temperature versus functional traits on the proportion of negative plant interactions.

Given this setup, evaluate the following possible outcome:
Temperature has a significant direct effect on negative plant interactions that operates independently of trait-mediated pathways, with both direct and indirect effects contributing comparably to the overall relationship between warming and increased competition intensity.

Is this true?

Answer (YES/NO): NO